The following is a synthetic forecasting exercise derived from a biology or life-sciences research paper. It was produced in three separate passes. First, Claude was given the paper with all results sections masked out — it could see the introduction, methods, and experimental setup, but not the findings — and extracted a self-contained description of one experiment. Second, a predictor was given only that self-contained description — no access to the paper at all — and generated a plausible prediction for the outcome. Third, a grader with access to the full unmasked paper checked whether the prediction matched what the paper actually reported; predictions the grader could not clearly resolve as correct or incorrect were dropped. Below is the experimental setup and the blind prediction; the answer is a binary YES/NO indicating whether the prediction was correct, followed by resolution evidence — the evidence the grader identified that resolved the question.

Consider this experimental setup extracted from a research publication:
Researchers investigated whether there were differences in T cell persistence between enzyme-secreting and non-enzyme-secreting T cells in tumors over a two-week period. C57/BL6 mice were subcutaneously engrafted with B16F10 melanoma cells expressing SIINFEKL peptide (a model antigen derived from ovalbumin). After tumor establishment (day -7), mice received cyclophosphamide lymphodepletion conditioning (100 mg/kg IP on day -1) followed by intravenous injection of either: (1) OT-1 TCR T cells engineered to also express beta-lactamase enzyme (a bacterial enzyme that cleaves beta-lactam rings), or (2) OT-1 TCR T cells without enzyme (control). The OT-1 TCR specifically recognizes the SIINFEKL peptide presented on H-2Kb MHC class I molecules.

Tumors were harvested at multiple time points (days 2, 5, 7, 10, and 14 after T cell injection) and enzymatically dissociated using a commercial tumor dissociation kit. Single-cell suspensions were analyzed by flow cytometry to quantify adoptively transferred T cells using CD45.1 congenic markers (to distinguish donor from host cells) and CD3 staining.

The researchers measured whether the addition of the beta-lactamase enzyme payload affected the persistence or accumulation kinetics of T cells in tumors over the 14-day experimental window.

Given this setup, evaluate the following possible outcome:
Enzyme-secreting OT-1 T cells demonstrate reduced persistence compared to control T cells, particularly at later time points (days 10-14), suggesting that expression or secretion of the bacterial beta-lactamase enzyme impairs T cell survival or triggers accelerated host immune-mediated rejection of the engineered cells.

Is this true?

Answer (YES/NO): YES